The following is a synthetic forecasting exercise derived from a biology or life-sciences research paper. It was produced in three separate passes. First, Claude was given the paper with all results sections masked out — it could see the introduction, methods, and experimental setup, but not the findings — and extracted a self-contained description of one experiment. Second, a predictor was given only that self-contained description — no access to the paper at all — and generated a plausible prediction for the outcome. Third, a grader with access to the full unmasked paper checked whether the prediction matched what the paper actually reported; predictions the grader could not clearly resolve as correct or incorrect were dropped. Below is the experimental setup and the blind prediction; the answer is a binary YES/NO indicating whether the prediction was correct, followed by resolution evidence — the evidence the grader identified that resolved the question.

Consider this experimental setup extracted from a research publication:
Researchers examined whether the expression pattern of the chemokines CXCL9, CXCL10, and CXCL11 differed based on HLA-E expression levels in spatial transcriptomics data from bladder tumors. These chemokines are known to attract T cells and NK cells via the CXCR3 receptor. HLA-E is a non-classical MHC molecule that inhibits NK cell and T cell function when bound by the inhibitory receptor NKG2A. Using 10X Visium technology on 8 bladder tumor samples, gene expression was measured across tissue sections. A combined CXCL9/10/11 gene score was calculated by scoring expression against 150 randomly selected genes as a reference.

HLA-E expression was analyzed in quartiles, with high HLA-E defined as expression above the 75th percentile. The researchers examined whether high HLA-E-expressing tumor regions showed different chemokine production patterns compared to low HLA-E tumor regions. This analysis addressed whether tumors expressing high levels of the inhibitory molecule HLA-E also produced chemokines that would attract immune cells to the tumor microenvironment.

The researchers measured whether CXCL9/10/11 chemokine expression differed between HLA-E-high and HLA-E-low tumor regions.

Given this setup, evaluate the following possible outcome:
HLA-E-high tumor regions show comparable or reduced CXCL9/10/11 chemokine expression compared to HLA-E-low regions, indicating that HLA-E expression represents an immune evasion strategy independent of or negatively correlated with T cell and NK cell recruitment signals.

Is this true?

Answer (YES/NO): NO